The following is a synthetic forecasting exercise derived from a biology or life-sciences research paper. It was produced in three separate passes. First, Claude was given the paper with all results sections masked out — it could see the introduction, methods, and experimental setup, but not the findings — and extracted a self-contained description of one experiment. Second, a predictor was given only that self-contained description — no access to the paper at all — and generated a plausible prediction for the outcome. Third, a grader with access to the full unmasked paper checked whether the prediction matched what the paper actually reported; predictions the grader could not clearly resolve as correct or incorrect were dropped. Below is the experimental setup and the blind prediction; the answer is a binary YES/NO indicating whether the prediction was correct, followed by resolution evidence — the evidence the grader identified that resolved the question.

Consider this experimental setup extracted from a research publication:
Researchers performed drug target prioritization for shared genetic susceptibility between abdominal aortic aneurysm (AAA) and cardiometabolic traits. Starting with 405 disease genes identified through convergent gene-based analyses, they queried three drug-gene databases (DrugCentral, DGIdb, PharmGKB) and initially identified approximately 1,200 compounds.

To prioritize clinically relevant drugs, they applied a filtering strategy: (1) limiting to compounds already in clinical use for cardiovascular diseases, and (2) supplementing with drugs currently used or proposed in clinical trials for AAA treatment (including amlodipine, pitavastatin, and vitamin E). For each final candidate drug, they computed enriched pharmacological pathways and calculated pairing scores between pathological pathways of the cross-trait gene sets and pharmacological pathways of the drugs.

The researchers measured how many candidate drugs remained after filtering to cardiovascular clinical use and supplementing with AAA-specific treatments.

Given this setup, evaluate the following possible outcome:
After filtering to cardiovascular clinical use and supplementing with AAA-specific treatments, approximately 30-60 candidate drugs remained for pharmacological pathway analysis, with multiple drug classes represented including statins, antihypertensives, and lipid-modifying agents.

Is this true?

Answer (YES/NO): YES